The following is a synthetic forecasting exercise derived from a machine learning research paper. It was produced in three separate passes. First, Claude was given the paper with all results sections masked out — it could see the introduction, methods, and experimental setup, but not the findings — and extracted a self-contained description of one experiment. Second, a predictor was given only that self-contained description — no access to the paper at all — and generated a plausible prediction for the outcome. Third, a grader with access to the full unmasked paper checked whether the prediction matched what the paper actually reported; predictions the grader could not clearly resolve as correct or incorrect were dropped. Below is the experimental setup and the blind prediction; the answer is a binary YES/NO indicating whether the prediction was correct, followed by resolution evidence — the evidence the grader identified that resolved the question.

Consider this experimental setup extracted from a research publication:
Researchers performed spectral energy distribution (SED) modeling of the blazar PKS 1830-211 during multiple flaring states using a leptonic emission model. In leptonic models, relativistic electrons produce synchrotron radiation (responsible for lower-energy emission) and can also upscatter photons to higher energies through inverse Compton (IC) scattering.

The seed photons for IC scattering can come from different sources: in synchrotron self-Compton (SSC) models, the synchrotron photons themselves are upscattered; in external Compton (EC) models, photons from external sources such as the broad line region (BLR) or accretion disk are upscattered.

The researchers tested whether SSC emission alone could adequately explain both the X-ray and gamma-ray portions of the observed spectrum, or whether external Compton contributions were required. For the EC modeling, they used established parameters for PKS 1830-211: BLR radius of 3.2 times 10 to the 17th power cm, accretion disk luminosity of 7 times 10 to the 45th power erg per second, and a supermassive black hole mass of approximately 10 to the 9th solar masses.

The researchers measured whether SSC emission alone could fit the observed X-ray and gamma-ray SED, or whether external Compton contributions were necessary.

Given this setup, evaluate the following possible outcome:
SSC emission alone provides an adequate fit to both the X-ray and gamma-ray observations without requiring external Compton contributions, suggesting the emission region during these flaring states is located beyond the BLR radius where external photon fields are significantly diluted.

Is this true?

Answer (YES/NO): NO